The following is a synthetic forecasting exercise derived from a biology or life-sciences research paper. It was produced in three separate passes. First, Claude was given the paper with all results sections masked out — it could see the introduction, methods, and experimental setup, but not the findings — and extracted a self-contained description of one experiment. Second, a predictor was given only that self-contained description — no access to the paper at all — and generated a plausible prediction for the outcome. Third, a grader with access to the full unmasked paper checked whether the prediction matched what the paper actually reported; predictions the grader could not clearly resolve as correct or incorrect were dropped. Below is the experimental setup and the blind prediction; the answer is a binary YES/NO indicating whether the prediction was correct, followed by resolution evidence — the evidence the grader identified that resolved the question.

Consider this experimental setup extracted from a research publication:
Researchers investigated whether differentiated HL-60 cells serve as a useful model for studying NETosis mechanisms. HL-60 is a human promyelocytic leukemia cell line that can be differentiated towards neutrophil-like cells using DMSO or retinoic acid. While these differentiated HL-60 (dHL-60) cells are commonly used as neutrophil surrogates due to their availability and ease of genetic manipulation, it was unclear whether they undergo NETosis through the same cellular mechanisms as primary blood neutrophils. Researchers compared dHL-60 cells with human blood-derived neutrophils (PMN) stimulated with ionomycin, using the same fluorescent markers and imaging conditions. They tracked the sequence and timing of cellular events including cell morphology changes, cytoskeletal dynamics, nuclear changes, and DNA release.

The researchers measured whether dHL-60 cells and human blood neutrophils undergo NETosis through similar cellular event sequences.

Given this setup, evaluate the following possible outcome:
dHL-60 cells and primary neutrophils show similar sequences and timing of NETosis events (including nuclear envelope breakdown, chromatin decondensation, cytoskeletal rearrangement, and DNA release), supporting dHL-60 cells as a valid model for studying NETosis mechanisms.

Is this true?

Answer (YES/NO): YES